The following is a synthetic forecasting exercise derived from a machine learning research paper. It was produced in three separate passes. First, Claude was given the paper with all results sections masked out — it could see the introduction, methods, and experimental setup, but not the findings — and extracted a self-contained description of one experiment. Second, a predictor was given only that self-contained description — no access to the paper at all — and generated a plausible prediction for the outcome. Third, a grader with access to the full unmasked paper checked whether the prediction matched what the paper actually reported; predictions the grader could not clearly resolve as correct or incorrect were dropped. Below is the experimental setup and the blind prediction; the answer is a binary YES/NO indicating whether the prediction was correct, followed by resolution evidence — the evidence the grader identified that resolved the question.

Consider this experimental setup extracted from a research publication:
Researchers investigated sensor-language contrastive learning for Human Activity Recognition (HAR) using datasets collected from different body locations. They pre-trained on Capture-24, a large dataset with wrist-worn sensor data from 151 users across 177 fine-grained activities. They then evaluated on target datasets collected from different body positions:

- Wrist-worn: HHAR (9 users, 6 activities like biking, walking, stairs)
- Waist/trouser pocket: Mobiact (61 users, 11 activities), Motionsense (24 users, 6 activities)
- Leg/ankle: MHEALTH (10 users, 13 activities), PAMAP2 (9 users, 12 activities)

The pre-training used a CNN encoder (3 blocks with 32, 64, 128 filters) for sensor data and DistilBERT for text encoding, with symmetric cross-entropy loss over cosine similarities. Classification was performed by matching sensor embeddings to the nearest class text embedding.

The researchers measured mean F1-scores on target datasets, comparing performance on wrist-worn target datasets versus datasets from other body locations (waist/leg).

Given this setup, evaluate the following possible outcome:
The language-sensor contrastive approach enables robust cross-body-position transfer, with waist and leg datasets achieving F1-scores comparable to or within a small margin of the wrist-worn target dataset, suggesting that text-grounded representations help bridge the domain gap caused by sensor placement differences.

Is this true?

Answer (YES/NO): NO